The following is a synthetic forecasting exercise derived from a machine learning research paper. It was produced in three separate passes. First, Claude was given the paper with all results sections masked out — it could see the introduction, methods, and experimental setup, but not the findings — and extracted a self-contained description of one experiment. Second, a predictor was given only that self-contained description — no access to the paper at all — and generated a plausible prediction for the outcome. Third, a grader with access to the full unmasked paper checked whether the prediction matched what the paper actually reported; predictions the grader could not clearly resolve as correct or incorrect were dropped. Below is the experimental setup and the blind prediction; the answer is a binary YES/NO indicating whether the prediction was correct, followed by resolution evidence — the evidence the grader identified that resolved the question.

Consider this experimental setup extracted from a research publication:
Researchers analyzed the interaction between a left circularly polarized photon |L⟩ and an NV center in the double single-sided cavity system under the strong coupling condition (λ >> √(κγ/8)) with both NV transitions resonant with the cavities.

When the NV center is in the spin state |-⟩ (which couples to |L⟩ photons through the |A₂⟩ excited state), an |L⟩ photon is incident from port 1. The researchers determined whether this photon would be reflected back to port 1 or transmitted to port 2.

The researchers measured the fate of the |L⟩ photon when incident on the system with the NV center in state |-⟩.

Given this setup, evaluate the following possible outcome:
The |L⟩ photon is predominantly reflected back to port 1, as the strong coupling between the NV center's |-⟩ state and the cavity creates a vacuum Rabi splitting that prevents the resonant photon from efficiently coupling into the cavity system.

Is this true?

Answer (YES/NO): NO